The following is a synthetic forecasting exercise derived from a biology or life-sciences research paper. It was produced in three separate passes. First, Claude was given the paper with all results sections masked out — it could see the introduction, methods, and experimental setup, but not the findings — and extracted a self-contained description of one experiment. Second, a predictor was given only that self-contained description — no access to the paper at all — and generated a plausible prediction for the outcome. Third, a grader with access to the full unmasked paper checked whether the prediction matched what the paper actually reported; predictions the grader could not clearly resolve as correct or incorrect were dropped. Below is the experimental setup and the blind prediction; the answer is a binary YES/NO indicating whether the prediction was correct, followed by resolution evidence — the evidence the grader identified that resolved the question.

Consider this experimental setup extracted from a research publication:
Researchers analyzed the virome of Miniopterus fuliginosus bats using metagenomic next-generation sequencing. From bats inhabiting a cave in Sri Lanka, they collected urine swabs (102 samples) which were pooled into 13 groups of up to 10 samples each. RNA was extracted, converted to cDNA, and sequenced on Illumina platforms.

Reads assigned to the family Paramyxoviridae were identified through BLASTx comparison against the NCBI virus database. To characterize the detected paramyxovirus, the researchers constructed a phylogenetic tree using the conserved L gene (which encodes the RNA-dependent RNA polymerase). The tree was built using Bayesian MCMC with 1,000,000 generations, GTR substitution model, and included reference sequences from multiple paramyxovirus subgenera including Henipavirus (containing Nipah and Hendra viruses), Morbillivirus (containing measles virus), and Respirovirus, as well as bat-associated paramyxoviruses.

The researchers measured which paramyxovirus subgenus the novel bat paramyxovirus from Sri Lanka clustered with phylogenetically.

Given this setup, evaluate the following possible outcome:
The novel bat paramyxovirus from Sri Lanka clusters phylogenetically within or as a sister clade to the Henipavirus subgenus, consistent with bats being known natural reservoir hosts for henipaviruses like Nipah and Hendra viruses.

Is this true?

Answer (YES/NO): NO